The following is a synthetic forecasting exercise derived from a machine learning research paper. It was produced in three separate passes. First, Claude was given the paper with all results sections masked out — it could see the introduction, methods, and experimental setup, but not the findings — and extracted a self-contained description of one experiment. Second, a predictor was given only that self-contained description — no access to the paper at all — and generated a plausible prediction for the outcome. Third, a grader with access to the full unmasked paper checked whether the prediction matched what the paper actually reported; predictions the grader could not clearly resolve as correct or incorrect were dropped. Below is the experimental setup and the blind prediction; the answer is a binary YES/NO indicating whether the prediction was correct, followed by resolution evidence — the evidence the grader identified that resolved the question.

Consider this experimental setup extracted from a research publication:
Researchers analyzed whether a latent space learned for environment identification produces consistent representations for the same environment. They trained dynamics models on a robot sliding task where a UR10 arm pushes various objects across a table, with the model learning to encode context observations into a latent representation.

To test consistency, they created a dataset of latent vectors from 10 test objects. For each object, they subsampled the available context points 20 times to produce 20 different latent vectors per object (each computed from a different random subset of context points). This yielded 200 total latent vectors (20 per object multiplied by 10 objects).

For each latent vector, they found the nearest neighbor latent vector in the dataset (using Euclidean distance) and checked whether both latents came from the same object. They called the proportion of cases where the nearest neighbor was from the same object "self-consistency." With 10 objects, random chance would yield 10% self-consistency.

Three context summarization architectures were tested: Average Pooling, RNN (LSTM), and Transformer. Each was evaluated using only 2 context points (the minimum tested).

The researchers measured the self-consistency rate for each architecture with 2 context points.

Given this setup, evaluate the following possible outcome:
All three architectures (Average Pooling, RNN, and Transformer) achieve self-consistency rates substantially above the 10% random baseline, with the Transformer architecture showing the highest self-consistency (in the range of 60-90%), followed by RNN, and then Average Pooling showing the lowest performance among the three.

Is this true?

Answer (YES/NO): NO